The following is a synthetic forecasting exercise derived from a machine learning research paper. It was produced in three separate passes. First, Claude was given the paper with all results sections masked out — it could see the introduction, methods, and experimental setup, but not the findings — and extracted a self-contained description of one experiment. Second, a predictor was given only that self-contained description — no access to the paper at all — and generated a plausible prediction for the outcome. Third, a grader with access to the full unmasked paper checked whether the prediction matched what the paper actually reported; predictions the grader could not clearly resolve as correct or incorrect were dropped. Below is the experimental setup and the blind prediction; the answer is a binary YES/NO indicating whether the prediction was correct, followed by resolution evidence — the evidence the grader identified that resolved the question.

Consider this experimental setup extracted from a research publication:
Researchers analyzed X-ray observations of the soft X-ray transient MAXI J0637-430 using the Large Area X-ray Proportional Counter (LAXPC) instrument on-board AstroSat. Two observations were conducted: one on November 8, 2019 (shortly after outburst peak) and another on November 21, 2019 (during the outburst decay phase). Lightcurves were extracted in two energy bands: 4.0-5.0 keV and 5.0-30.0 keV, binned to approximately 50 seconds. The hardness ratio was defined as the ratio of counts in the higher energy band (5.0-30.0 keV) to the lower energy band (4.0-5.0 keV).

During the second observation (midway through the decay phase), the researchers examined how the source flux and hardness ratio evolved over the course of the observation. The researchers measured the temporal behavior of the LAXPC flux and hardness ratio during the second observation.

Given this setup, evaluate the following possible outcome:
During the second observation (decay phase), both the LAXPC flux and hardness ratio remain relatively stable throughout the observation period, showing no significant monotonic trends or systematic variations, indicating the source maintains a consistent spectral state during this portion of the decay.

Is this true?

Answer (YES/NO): NO